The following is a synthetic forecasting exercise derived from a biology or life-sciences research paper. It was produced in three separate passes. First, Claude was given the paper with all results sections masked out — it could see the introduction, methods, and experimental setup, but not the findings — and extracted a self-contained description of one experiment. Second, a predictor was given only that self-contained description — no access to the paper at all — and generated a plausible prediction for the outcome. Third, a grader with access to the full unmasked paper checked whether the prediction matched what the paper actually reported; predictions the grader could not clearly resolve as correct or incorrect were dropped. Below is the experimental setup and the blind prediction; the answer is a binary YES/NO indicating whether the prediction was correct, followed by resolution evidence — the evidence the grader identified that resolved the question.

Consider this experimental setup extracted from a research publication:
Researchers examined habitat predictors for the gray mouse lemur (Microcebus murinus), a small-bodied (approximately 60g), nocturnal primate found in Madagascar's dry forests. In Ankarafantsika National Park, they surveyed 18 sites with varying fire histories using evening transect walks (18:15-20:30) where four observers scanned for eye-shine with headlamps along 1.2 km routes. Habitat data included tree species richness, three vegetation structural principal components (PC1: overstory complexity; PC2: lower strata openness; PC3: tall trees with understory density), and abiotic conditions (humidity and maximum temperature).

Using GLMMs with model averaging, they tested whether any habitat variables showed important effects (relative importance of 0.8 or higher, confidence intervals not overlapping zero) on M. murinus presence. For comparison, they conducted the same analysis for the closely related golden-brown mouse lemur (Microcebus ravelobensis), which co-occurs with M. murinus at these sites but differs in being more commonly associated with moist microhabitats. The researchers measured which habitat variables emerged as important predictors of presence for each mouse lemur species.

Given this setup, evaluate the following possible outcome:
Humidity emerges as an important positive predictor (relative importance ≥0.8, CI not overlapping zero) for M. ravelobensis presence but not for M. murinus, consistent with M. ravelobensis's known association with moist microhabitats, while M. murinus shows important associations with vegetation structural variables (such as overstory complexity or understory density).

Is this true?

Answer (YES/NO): NO